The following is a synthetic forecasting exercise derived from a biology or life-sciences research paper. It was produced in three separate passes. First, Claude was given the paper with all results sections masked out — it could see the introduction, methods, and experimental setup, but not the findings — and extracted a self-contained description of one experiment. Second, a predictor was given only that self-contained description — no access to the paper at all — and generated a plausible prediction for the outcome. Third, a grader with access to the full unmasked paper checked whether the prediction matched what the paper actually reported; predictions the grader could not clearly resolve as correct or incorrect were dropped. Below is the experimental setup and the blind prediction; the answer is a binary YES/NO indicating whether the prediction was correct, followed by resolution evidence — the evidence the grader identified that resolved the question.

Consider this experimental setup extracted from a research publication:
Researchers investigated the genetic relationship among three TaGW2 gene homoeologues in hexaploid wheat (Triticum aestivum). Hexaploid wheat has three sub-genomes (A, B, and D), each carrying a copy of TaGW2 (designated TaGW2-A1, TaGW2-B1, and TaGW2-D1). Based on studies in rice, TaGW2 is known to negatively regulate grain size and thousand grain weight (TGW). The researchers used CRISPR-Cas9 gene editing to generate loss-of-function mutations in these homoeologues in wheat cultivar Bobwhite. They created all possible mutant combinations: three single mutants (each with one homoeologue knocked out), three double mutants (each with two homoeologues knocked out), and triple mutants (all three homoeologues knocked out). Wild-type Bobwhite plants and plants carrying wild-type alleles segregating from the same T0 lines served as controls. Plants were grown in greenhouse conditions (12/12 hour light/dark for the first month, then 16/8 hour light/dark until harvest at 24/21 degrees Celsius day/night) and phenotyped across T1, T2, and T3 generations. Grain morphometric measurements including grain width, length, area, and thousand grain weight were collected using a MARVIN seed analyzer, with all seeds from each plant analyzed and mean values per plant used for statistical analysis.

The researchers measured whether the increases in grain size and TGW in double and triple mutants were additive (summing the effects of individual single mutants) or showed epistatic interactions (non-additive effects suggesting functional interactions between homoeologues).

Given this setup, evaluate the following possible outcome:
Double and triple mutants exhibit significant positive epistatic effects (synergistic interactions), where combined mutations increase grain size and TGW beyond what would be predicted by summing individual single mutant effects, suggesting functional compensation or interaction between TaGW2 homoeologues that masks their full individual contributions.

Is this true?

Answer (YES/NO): NO